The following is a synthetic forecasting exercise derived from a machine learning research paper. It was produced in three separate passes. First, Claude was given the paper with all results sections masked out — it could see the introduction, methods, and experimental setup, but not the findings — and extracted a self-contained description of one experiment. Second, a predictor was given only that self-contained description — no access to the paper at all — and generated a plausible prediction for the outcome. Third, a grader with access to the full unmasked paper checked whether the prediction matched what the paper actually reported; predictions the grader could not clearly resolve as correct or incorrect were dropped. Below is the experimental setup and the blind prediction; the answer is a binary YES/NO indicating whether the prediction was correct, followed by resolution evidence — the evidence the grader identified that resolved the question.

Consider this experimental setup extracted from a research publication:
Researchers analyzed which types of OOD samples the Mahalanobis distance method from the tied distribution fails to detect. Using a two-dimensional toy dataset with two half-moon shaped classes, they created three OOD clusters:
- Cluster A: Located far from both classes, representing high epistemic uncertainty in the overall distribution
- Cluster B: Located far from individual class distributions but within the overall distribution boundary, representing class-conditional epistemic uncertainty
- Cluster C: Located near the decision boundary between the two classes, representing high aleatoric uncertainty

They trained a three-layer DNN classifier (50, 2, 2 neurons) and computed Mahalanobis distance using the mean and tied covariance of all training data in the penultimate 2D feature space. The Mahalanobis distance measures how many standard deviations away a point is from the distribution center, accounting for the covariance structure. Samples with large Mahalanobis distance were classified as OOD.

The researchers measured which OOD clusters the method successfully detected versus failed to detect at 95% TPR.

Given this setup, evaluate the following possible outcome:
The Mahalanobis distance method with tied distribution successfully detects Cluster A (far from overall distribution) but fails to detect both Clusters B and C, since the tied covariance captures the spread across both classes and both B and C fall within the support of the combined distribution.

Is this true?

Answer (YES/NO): YES